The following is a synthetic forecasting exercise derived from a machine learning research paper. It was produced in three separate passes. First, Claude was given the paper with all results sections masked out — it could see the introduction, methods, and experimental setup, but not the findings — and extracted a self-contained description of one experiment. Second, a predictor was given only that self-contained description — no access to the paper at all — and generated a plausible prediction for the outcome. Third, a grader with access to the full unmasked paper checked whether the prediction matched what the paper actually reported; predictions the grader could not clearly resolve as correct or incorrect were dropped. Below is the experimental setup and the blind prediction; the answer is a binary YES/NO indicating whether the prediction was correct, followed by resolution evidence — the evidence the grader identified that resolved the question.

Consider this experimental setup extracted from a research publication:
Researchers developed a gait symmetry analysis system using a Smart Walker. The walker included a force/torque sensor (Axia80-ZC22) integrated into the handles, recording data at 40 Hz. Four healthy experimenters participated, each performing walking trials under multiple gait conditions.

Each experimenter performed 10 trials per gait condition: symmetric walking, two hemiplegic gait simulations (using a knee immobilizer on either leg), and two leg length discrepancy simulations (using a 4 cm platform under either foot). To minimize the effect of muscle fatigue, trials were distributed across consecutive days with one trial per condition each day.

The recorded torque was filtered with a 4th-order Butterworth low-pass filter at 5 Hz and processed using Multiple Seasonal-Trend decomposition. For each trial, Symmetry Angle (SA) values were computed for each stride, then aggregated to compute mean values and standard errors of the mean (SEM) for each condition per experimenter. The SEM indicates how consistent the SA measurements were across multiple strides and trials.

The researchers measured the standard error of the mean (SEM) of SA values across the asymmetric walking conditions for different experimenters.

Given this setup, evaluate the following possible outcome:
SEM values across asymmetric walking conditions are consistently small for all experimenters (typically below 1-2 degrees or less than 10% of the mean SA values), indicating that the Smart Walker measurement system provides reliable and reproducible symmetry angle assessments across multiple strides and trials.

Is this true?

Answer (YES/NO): YES